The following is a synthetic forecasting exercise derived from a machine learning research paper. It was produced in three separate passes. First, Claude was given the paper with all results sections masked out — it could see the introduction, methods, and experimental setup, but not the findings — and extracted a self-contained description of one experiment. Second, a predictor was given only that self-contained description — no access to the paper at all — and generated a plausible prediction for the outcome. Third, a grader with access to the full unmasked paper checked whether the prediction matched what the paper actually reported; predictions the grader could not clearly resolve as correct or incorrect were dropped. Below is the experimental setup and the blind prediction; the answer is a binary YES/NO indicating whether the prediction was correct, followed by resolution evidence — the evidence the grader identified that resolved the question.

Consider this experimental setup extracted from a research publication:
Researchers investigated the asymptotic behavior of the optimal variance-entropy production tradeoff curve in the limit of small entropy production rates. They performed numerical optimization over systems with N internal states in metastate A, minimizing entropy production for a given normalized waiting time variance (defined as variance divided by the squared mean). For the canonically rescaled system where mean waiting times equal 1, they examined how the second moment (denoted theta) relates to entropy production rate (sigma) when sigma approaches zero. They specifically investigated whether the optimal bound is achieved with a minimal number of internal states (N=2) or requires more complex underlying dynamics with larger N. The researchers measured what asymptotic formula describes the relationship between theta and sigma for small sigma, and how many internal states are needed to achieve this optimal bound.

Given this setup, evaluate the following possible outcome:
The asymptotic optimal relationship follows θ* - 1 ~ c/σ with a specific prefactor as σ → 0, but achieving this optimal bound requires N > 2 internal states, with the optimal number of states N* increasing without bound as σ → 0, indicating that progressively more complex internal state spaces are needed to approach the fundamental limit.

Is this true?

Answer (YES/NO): NO